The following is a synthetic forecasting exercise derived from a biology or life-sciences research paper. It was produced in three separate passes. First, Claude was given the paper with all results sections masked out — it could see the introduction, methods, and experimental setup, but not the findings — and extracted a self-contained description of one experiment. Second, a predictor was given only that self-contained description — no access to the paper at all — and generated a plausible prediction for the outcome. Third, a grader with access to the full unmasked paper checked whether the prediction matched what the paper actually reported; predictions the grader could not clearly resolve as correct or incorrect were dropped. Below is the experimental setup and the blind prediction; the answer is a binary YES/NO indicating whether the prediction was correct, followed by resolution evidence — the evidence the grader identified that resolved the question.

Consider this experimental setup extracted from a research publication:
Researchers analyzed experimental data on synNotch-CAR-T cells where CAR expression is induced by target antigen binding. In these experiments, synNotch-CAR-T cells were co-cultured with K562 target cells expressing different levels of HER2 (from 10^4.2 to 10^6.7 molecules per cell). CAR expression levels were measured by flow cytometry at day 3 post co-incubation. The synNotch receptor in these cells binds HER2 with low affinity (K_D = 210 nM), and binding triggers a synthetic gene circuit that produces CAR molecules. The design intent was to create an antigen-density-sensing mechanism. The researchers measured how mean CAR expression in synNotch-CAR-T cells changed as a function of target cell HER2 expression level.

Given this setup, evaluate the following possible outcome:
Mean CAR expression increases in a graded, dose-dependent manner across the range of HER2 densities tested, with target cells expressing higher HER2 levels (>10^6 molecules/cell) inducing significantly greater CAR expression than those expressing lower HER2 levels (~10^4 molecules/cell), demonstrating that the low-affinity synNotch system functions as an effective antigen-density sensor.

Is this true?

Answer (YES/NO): NO